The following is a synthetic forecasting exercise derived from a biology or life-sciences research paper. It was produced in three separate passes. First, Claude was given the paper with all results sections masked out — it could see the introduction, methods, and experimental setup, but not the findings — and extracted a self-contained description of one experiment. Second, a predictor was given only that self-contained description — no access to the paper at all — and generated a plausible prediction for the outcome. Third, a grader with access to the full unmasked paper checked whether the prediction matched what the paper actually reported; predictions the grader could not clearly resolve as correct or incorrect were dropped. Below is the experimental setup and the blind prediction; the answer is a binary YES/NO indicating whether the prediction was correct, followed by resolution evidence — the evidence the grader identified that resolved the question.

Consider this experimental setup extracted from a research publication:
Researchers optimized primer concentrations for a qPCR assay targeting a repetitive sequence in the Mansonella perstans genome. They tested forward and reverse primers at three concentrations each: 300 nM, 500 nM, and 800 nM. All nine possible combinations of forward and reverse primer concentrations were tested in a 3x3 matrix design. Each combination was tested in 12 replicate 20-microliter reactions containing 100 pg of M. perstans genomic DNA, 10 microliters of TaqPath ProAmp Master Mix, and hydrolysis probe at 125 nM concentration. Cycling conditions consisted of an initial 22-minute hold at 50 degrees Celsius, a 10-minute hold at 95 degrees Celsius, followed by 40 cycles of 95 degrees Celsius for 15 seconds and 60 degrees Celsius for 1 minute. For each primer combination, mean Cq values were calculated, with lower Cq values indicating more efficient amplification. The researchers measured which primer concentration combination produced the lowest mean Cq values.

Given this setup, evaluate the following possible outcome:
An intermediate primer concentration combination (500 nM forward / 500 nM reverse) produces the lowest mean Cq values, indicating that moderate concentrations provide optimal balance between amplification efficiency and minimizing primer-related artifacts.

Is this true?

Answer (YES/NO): NO